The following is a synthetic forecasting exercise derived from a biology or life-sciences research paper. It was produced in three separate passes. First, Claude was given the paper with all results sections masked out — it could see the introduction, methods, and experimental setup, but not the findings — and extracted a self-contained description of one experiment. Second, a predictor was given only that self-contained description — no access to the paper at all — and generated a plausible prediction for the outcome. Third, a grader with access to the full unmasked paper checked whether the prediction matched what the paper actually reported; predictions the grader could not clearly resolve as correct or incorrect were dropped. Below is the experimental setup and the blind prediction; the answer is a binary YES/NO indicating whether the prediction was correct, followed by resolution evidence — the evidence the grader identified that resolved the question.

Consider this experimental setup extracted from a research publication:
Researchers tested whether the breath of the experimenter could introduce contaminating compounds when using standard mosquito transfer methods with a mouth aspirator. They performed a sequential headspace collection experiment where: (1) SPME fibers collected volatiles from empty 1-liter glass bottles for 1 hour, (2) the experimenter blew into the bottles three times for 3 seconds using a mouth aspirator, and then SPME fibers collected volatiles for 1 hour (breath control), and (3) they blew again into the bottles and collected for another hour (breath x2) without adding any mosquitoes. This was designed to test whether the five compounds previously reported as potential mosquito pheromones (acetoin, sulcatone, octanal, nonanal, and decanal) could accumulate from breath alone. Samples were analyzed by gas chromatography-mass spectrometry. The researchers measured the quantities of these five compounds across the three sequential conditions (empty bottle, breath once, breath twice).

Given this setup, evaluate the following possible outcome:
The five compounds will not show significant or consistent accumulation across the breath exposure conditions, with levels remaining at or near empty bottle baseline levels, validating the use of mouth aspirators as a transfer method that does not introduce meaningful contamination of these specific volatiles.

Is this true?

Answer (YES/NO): NO